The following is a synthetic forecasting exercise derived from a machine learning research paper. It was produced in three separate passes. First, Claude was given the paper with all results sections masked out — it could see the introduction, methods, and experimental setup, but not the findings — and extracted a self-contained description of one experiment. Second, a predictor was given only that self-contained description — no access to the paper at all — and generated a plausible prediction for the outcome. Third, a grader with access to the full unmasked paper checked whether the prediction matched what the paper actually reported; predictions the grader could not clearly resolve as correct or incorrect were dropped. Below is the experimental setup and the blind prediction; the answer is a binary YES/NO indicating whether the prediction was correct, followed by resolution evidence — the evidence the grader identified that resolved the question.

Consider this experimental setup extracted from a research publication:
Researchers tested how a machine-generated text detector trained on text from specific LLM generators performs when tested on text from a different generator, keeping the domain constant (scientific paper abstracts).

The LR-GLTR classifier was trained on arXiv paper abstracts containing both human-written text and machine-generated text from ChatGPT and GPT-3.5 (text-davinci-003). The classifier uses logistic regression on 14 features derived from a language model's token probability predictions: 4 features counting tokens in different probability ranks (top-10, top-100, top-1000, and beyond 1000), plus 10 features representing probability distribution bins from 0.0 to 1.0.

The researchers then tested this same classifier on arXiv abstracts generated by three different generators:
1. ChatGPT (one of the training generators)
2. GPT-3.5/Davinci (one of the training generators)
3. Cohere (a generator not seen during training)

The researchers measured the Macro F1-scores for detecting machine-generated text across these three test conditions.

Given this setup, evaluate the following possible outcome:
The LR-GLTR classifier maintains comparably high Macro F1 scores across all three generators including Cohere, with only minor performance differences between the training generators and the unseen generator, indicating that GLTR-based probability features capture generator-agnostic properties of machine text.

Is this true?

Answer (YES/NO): NO